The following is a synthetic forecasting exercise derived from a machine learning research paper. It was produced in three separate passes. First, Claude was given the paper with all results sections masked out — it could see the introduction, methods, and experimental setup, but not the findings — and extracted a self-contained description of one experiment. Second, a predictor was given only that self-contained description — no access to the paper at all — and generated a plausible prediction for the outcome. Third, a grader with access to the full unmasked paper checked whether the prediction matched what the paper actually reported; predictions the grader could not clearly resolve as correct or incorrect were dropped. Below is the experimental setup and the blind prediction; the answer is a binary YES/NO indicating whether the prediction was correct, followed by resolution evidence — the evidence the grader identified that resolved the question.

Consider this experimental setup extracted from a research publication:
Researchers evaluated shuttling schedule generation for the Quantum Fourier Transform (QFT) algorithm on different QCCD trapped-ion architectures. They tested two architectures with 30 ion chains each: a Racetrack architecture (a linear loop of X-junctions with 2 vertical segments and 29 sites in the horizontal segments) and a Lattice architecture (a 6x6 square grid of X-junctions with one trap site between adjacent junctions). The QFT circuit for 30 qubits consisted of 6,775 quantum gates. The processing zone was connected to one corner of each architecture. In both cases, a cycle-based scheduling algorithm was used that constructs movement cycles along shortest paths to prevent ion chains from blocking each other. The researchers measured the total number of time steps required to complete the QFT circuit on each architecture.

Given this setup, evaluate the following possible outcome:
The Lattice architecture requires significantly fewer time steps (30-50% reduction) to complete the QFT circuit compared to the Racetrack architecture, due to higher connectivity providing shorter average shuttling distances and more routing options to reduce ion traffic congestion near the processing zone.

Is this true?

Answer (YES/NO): NO